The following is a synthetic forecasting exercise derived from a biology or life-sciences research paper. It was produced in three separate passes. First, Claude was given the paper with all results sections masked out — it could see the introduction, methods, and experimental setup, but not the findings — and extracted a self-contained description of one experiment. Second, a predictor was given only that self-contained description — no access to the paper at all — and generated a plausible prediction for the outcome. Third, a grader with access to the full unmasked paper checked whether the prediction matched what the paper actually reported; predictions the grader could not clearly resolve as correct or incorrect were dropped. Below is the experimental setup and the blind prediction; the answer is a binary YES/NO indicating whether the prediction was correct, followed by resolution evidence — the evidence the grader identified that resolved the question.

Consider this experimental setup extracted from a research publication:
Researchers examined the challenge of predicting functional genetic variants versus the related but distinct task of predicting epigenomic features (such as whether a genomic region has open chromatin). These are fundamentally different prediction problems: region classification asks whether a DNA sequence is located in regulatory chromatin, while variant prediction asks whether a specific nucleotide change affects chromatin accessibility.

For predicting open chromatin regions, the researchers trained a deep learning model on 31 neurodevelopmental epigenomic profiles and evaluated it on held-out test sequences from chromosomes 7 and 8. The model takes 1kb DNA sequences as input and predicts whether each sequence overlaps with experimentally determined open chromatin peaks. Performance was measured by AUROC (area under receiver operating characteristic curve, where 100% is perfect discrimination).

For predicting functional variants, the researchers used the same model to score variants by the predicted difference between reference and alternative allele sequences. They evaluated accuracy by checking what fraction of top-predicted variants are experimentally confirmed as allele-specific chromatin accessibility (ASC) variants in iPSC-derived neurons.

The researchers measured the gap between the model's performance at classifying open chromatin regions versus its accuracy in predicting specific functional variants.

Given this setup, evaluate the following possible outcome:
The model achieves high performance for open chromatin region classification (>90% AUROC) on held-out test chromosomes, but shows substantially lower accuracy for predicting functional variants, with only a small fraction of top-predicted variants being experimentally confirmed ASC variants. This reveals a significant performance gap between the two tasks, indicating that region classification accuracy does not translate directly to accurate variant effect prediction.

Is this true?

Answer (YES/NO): YES